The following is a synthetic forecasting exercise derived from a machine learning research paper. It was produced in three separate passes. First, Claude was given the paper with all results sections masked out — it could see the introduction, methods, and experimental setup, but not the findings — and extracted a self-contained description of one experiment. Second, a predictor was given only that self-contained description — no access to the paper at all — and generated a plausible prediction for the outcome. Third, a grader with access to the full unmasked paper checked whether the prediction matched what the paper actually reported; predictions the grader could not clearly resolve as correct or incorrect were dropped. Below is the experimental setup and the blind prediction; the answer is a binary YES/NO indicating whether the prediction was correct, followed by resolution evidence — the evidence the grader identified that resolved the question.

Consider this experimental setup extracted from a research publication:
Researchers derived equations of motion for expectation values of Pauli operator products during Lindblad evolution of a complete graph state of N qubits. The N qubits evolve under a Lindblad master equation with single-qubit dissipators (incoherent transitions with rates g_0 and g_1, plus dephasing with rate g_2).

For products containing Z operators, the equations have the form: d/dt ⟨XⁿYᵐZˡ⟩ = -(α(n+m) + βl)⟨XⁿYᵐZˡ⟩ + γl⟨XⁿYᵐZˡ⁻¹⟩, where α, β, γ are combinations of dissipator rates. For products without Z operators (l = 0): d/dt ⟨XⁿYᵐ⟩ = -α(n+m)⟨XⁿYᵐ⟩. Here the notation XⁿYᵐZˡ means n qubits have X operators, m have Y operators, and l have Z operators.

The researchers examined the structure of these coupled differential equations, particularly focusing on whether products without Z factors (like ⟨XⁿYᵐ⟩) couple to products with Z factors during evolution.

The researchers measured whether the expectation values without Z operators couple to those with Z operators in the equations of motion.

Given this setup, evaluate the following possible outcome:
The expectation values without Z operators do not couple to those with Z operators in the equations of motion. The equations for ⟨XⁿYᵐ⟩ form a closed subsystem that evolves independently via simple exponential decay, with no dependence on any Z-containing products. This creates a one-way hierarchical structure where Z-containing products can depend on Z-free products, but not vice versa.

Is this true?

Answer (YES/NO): YES